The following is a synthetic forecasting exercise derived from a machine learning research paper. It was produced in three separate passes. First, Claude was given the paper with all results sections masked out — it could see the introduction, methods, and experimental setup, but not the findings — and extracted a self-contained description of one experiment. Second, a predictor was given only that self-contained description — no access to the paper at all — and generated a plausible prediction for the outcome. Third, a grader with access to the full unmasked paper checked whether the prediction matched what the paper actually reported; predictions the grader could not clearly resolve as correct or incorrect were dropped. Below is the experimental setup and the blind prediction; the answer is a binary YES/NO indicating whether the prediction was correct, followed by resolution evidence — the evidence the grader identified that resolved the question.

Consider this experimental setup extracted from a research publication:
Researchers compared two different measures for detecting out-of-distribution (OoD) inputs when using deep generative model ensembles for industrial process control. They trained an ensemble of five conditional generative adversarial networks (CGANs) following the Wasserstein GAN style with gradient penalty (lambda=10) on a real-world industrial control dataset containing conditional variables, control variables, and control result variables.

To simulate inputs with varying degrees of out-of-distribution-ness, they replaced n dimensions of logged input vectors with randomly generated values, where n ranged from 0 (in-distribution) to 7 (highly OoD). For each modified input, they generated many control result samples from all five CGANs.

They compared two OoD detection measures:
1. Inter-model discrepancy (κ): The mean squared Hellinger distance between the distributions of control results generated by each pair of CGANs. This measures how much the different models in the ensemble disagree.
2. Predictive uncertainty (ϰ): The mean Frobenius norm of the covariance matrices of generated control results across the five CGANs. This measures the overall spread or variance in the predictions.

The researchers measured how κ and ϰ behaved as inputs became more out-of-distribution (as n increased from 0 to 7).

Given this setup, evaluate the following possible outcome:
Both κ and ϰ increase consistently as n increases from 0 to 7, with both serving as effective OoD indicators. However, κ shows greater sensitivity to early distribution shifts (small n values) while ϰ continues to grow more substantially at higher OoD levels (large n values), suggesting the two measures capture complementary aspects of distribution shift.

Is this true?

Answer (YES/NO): NO